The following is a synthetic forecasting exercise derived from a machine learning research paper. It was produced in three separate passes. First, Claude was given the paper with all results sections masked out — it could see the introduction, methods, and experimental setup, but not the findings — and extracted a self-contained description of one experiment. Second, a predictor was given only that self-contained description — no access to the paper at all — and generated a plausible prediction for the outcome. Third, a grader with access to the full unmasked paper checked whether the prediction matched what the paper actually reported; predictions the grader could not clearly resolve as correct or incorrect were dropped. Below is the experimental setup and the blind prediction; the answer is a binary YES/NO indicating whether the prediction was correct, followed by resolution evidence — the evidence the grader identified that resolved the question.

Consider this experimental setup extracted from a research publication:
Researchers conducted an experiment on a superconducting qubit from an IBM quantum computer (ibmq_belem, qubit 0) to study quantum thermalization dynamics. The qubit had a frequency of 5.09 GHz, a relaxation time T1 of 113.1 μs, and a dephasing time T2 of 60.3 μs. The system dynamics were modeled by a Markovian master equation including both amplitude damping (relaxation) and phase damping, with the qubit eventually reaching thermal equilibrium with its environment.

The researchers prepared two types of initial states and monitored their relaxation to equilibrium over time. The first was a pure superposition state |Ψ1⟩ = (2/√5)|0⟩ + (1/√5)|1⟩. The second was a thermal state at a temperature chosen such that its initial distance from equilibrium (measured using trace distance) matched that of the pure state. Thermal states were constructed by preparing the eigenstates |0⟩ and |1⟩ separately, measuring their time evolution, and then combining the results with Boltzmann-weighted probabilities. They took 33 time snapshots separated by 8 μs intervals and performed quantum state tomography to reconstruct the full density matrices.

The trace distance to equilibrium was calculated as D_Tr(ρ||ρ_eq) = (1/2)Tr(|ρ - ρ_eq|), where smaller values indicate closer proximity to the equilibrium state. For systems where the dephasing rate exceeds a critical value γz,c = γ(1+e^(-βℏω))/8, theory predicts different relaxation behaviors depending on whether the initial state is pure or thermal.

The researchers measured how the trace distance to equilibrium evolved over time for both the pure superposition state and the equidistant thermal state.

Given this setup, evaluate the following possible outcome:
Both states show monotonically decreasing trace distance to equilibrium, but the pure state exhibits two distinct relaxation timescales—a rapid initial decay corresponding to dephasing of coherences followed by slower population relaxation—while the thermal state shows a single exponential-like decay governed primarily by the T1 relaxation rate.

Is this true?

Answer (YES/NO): NO